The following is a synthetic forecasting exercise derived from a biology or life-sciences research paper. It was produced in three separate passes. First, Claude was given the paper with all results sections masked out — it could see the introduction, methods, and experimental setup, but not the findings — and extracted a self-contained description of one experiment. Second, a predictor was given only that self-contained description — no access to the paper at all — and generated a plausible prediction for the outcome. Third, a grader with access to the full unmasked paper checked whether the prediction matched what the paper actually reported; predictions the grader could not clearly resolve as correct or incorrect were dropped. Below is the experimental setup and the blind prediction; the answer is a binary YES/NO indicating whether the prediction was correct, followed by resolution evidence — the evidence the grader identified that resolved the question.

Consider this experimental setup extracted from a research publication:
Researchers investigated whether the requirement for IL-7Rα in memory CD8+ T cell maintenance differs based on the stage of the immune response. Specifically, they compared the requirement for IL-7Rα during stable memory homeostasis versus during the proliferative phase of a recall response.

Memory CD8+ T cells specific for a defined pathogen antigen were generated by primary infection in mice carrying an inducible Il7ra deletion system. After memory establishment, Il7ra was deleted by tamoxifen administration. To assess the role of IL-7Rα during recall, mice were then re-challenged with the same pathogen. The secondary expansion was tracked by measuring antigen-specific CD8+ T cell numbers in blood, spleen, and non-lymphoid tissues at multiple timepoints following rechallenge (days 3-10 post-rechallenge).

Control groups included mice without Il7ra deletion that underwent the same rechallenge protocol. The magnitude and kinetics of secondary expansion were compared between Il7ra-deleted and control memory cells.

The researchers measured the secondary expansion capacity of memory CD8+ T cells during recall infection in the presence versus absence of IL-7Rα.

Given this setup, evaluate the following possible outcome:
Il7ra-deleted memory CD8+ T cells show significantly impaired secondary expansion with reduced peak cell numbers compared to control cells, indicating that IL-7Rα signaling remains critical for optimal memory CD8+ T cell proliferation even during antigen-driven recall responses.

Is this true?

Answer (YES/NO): NO